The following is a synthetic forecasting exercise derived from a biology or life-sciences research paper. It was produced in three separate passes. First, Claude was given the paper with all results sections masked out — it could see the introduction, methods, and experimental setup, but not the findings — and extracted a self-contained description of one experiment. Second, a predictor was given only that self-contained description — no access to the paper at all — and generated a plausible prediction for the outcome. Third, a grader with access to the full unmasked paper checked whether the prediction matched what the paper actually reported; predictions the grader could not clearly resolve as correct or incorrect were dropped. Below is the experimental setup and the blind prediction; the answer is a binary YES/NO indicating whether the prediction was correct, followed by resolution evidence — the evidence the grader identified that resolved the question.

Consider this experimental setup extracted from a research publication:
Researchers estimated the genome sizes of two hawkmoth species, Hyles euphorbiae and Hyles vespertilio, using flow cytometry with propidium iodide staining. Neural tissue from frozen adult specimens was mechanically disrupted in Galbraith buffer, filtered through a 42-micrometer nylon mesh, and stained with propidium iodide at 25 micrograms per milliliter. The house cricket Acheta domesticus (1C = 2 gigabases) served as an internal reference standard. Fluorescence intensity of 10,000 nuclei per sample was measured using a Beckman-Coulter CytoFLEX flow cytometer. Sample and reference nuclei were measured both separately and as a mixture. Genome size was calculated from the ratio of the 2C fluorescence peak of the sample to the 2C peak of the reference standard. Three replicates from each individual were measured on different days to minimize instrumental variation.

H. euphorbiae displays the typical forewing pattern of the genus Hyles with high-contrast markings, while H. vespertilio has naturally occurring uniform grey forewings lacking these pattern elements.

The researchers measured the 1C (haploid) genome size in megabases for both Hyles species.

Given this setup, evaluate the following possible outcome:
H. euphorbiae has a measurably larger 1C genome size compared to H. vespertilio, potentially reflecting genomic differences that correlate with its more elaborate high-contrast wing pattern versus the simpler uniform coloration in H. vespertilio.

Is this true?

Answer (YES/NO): NO